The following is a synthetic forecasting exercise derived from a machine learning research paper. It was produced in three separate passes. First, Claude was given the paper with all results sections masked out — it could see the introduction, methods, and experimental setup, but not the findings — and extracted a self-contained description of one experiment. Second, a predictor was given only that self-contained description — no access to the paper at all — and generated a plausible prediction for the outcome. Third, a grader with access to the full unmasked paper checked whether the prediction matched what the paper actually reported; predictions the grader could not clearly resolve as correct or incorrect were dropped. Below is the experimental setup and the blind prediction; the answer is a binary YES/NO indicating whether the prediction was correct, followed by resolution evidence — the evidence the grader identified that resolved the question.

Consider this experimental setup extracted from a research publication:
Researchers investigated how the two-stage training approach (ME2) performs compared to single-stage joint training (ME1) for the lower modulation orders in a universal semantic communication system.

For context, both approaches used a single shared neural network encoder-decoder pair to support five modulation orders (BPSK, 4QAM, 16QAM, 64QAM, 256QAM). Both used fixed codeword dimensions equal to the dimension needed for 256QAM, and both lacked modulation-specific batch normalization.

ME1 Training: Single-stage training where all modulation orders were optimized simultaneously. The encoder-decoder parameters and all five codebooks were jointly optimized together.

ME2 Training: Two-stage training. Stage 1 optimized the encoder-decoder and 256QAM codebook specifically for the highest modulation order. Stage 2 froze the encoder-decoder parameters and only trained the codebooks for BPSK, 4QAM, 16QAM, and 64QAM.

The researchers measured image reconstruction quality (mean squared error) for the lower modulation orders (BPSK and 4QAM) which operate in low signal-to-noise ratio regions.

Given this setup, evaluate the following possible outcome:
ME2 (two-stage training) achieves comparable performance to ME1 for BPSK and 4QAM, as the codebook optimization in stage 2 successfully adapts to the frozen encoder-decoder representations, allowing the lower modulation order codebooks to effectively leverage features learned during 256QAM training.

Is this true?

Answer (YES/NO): NO